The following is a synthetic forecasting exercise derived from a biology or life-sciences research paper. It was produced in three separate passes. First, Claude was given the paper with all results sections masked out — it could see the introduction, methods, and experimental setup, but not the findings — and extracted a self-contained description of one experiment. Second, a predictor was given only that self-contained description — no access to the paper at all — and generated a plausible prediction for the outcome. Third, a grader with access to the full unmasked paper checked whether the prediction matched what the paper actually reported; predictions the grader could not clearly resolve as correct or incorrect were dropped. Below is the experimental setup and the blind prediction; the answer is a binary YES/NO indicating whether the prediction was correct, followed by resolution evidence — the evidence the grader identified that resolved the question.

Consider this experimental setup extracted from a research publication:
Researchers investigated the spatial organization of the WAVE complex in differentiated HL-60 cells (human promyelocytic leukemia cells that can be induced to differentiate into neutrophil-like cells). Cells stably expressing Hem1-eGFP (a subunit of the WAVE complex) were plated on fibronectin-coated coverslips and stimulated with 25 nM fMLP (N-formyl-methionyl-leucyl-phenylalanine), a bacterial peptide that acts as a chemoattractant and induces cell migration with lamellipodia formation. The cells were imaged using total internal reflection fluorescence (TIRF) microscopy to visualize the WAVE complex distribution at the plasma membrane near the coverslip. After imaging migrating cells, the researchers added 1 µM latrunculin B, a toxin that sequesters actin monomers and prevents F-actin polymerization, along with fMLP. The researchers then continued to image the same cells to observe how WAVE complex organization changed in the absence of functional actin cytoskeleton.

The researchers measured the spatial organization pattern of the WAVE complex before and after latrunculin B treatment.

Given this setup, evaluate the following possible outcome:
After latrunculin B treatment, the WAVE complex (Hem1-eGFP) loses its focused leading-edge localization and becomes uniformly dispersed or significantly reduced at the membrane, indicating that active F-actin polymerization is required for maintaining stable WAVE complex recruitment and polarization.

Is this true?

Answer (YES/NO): NO